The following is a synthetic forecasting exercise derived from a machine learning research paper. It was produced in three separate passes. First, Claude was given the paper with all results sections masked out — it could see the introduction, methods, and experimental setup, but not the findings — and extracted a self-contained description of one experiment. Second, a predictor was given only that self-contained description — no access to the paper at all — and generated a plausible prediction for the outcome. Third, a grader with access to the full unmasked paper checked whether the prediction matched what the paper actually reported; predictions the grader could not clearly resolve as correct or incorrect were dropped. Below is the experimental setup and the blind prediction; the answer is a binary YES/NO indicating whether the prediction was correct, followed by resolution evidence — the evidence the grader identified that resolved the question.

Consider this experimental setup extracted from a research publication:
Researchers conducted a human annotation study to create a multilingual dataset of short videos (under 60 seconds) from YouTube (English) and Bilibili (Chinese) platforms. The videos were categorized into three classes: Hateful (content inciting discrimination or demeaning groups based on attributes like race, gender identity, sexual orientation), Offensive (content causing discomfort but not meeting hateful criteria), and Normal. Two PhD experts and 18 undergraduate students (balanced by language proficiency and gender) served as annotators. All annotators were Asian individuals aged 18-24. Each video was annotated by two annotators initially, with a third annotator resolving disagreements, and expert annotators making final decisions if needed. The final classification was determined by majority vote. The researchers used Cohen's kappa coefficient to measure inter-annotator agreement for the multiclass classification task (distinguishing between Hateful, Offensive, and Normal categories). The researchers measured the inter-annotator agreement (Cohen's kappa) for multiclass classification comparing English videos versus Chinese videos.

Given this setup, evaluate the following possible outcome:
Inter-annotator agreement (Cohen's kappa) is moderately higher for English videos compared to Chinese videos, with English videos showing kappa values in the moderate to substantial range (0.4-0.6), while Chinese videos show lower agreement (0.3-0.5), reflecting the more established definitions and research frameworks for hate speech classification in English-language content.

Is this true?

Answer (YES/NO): NO